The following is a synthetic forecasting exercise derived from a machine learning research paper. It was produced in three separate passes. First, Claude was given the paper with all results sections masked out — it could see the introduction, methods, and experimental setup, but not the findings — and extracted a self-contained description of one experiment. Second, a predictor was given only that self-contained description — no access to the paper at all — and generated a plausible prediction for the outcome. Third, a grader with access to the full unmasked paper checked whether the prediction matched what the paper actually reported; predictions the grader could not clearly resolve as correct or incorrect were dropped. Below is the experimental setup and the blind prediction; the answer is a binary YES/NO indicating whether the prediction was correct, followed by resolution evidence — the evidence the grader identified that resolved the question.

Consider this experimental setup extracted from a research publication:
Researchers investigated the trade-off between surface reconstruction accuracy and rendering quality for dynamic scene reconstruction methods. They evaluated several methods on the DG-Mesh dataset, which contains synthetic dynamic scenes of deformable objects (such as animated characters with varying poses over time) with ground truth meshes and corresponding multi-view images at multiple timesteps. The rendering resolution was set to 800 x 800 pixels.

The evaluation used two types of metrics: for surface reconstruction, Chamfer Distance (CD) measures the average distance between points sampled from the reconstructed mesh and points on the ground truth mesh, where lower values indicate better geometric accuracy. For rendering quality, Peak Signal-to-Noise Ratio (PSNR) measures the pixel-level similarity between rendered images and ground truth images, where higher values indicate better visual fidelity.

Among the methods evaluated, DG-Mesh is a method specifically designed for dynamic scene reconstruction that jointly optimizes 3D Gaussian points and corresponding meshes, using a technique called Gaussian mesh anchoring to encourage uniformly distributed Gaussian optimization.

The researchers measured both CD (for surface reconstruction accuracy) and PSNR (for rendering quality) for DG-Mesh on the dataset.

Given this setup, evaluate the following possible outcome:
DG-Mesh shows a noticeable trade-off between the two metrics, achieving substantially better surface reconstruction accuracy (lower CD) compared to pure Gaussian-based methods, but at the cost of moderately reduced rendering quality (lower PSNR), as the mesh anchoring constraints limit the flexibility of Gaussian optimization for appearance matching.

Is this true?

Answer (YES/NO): NO